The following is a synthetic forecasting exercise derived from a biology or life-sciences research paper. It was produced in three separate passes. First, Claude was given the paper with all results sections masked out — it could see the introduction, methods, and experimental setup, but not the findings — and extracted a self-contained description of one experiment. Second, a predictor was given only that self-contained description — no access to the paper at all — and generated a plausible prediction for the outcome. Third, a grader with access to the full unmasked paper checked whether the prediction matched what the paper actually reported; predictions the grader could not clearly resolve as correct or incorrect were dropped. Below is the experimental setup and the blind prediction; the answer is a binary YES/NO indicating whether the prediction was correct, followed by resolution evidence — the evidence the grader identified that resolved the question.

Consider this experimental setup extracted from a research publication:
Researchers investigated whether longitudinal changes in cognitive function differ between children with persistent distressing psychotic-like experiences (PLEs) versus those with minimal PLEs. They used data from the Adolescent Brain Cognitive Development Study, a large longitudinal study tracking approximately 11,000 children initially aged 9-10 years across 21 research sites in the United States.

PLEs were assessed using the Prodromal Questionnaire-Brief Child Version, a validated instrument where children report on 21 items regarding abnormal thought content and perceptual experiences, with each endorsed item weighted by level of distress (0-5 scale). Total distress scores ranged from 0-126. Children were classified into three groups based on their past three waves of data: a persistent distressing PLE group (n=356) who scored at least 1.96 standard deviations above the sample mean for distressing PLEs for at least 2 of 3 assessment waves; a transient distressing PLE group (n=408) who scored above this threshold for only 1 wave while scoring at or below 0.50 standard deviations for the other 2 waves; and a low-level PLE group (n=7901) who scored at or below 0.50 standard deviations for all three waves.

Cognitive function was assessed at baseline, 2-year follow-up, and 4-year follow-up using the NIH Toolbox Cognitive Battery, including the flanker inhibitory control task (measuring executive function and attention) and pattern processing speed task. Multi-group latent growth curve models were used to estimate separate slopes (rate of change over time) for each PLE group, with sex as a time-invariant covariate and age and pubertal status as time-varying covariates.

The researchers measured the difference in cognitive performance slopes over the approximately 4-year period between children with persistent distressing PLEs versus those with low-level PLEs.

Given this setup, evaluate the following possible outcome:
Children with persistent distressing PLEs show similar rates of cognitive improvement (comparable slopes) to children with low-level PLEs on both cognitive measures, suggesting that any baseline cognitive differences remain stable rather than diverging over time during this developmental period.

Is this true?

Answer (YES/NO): NO